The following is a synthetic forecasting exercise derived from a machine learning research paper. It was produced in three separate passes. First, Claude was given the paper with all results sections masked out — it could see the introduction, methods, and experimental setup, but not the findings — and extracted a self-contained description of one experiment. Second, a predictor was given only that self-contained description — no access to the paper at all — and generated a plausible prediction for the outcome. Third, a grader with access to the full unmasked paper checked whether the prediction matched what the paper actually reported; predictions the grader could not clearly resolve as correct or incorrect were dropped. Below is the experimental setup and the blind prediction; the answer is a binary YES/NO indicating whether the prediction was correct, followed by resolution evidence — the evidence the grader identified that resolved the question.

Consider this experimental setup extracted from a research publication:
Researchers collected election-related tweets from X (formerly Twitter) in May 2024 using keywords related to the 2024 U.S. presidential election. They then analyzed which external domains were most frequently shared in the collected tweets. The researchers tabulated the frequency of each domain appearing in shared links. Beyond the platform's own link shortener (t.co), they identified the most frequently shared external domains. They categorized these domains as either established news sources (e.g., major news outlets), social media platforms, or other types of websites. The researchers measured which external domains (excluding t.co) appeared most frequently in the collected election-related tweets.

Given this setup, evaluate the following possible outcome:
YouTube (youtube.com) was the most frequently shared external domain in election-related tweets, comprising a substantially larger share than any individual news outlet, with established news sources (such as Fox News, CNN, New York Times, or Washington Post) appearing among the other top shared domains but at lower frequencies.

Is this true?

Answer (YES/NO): YES